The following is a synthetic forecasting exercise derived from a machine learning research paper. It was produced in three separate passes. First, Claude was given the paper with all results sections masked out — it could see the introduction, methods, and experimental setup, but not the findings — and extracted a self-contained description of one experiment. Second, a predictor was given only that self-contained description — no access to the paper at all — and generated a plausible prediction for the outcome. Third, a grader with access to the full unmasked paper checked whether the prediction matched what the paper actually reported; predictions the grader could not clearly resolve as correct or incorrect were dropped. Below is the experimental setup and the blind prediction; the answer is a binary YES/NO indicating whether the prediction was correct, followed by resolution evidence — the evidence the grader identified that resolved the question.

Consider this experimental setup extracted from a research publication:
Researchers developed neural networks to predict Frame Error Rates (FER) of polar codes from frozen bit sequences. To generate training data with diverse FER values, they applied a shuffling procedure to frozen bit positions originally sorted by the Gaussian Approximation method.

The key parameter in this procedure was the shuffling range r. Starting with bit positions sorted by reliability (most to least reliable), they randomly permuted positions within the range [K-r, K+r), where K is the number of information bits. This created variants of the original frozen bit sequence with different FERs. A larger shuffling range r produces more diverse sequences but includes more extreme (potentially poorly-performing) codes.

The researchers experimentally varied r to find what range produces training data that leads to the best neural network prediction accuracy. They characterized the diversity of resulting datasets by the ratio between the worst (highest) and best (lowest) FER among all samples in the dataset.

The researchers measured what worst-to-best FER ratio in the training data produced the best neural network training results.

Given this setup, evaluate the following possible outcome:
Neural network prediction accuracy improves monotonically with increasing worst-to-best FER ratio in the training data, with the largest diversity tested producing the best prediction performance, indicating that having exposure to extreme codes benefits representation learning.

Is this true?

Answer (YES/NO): NO